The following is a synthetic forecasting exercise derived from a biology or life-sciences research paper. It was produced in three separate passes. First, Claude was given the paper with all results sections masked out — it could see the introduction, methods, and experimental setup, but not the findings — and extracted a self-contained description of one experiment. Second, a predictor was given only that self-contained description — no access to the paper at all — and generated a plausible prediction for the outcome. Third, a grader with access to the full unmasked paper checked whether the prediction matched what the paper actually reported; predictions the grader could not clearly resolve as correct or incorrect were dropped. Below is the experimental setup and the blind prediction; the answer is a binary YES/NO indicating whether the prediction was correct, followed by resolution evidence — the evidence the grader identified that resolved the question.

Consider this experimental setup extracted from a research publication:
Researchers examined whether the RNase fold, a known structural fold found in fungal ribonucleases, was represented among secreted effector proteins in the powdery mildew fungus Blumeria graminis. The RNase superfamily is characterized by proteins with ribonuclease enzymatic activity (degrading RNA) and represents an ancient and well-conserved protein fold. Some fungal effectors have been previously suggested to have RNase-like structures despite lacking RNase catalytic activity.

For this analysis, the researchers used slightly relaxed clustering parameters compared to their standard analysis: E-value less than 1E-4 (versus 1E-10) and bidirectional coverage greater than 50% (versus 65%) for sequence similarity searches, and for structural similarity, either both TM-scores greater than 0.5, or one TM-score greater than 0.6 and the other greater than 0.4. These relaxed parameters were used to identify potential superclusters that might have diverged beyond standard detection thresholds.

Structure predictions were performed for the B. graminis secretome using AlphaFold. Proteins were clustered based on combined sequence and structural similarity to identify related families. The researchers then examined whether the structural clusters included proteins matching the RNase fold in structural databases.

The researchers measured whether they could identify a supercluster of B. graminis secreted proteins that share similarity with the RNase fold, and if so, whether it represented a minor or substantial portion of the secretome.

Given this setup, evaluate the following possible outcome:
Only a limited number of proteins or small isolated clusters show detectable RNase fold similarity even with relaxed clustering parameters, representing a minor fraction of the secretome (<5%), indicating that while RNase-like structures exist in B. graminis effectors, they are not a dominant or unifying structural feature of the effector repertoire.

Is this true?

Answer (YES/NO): NO